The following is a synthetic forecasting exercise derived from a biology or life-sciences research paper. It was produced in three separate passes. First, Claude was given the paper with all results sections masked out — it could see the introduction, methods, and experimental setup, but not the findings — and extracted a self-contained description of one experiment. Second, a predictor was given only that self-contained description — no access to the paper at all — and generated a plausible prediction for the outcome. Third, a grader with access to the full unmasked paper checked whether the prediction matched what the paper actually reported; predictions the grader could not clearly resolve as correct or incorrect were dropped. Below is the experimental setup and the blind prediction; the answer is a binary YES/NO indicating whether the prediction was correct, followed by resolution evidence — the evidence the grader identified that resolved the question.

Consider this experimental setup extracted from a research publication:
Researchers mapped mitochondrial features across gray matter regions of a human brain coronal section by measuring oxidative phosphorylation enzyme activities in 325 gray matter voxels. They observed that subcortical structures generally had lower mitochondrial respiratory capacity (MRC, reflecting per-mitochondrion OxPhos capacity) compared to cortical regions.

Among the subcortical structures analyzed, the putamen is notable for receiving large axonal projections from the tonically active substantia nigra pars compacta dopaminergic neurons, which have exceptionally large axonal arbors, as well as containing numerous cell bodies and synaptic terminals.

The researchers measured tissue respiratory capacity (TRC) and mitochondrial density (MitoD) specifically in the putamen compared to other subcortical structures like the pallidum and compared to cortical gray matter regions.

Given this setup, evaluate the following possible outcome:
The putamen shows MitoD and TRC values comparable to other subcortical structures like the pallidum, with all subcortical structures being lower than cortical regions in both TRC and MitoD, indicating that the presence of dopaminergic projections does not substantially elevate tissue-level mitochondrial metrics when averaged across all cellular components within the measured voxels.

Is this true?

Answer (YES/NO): NO